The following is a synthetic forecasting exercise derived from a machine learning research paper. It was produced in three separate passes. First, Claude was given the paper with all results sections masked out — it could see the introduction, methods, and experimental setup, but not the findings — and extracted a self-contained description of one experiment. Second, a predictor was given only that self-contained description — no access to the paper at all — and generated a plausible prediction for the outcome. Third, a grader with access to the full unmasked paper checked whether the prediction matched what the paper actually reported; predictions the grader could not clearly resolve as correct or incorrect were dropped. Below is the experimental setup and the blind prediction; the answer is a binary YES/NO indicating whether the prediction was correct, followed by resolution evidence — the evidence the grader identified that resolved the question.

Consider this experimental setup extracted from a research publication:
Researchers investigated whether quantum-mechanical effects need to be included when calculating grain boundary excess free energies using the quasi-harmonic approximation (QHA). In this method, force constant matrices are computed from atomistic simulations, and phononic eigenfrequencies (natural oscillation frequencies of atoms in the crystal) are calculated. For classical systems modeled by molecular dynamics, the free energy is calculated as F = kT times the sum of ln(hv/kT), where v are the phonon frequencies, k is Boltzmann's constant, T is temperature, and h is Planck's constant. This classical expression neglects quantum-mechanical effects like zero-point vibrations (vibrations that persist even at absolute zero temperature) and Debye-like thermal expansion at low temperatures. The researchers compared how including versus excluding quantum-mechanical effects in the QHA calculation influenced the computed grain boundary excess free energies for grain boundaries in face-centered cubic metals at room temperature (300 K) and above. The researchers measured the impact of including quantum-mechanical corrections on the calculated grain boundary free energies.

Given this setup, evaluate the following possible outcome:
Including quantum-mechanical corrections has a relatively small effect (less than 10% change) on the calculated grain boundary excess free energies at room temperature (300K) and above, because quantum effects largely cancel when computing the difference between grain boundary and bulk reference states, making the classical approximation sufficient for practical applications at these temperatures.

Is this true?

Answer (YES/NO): YES